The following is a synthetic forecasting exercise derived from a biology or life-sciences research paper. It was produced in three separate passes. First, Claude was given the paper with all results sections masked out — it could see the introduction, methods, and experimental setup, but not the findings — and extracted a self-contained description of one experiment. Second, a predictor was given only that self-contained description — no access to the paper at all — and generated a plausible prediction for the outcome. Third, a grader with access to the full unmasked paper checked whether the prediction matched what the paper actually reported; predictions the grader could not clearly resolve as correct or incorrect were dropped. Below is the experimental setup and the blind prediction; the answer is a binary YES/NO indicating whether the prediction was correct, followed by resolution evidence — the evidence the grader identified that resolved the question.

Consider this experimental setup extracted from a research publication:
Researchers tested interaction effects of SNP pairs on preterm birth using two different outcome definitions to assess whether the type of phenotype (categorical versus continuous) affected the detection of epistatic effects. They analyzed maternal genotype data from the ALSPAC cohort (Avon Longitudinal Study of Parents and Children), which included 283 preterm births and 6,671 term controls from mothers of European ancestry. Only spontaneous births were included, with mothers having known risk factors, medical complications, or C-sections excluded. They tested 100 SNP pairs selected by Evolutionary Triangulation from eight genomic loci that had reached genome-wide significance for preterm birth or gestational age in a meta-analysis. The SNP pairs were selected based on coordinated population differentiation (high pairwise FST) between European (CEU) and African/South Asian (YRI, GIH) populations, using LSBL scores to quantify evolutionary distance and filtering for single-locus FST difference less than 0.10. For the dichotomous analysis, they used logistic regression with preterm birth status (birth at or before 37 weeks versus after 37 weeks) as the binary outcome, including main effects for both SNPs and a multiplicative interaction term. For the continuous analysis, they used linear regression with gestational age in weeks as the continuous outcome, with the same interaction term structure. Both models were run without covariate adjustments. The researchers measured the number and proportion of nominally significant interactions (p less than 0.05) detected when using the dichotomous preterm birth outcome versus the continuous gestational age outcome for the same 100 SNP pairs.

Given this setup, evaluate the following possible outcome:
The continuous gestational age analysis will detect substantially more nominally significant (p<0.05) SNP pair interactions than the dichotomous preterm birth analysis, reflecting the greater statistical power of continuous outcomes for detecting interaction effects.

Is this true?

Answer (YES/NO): NO